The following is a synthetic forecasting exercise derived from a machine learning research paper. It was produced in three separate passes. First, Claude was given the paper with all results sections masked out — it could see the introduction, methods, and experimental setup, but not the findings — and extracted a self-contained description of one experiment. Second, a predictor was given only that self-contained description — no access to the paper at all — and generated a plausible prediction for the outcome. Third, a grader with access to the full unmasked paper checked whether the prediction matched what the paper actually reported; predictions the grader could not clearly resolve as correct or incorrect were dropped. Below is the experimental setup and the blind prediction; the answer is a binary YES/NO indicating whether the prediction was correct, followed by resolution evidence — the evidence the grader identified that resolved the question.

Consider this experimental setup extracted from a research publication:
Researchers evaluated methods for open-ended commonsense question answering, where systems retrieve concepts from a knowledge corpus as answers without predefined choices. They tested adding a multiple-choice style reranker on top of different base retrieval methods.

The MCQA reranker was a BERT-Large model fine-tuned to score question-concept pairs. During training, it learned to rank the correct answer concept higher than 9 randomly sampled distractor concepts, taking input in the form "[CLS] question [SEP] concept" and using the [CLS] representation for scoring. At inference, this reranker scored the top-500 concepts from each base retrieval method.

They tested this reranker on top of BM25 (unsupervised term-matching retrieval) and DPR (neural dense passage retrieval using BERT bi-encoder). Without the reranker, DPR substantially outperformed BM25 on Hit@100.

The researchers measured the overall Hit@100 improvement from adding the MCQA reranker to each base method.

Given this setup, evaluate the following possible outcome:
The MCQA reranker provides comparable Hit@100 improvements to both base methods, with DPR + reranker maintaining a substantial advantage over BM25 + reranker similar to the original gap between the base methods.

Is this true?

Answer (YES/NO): NO